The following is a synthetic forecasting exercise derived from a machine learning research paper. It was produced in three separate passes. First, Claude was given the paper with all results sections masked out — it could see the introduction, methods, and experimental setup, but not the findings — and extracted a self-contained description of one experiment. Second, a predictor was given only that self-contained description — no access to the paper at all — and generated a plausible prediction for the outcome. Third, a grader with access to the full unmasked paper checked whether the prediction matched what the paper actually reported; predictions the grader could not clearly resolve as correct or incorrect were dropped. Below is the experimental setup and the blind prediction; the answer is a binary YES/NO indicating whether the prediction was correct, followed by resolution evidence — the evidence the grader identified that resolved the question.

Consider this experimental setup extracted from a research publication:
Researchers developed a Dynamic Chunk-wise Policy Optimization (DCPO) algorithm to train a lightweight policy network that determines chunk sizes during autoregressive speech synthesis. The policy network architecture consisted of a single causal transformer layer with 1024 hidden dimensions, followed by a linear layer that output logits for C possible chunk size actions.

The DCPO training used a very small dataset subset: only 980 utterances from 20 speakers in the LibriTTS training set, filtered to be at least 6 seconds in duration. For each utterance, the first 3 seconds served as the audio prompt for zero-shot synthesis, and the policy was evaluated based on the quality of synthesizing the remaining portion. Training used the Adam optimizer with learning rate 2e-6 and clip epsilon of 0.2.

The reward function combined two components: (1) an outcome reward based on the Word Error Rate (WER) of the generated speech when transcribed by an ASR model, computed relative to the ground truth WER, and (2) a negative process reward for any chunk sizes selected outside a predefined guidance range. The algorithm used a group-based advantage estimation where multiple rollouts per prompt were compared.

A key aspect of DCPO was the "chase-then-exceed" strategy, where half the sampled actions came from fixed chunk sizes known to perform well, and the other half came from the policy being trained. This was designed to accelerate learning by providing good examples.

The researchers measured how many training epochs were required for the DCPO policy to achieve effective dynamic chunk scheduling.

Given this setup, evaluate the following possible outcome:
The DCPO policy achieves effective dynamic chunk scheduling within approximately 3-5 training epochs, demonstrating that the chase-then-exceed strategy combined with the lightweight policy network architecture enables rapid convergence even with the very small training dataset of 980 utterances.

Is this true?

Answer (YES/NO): NO